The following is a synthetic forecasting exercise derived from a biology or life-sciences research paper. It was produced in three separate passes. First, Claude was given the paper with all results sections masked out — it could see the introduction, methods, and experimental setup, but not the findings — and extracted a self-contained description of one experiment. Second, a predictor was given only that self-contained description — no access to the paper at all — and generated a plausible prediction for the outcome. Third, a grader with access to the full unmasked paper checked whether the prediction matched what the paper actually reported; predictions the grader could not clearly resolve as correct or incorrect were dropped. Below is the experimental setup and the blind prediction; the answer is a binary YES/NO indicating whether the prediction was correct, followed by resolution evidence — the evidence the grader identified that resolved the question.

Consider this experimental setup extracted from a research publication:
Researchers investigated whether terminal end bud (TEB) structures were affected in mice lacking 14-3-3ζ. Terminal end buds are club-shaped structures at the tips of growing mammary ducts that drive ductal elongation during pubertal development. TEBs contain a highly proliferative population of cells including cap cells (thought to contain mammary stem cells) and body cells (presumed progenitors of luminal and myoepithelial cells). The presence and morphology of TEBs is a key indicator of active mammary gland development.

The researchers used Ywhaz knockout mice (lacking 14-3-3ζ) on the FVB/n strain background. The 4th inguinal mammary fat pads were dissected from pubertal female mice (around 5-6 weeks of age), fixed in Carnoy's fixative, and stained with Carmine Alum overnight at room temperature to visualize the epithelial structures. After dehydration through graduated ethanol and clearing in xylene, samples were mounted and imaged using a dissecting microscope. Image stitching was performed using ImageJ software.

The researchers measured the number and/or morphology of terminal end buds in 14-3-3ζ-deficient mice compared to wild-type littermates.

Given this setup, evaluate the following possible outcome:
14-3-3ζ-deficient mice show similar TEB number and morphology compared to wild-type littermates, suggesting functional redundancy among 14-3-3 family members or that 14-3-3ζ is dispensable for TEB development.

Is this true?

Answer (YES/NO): NO